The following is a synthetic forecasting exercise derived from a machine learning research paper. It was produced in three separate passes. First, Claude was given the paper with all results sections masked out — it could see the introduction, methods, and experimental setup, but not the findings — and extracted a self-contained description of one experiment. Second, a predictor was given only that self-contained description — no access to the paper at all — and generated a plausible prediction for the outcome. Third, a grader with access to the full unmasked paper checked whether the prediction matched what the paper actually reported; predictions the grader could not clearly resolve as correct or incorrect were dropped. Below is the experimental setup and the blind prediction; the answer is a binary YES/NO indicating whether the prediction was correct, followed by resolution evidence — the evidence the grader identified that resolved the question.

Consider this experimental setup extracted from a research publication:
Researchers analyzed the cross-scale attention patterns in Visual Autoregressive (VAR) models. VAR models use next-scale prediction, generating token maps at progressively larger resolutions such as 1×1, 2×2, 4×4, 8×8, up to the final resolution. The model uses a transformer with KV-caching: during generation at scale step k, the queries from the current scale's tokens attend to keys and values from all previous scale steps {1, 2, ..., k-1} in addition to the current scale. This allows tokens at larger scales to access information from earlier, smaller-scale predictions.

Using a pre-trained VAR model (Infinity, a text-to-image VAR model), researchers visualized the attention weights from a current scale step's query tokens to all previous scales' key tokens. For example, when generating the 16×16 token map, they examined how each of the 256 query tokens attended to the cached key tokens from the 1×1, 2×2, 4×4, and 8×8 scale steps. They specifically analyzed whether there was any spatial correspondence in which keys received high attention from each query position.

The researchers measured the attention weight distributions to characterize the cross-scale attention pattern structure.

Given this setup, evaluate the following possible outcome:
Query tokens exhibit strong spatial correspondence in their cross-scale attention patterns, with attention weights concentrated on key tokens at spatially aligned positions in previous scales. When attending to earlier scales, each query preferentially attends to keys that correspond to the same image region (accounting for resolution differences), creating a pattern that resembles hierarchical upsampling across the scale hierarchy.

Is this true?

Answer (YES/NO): YES